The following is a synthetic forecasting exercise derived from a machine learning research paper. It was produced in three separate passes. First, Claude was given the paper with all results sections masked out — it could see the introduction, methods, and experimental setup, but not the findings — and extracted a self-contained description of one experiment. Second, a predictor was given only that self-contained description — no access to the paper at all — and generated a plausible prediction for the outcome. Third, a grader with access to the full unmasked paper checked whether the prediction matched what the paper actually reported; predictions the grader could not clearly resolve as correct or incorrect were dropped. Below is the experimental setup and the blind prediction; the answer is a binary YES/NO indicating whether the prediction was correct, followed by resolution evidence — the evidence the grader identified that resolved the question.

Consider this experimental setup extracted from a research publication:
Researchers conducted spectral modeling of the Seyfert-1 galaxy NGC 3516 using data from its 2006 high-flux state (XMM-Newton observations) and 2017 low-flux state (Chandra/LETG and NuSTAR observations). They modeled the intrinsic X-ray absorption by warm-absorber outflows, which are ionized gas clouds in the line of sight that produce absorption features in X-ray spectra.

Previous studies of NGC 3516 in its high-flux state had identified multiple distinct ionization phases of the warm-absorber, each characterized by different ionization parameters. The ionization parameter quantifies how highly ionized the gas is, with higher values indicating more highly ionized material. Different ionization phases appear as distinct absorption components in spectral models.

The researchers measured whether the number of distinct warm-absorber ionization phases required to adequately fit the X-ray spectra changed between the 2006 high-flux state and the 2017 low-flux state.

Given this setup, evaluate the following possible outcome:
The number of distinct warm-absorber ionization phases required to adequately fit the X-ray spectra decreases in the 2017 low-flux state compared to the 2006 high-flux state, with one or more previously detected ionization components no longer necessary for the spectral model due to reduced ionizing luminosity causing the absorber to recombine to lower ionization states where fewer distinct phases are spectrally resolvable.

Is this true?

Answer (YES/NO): NO